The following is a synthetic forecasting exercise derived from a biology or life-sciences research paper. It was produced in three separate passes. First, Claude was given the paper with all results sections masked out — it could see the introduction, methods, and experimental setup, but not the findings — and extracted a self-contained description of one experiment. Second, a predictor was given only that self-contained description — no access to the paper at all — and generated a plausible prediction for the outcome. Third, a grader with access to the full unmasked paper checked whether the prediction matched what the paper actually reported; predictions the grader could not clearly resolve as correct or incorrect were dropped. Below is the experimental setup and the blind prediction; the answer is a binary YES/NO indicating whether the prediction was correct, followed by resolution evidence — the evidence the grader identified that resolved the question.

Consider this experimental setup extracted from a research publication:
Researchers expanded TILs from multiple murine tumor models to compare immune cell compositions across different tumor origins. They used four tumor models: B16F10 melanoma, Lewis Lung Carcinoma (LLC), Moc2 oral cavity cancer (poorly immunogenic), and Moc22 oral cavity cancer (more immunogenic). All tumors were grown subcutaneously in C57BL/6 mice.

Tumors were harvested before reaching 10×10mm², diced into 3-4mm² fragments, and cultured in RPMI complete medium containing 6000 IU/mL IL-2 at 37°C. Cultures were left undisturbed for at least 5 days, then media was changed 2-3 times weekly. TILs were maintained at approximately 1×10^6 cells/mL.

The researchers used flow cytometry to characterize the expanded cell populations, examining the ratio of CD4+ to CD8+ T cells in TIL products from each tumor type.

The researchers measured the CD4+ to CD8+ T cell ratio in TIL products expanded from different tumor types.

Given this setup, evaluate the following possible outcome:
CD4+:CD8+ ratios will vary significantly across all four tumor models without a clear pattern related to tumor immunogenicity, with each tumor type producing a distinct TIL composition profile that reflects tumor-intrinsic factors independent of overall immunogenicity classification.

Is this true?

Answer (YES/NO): NO